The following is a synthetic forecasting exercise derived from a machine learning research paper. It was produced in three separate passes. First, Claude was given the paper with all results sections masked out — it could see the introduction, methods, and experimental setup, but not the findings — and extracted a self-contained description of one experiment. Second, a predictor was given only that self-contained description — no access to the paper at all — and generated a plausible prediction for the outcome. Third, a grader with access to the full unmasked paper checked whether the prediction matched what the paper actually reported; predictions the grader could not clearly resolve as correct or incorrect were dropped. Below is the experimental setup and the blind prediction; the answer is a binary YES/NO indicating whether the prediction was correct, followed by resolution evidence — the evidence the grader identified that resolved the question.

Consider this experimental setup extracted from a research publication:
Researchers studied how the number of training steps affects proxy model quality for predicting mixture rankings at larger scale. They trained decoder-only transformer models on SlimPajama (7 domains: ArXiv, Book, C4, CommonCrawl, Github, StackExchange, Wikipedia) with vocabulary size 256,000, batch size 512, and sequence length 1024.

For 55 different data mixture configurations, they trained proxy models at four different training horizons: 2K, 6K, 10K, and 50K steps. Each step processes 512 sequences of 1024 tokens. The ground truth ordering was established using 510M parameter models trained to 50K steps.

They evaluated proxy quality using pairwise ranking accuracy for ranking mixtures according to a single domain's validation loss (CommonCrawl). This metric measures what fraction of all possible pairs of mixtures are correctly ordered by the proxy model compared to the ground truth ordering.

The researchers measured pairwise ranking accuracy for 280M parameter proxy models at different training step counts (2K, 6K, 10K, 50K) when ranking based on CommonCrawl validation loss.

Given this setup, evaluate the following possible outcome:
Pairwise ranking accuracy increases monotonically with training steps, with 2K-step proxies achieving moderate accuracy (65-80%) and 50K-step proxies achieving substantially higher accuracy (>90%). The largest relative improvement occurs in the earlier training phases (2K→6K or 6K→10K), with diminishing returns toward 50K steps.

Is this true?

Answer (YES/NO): NO